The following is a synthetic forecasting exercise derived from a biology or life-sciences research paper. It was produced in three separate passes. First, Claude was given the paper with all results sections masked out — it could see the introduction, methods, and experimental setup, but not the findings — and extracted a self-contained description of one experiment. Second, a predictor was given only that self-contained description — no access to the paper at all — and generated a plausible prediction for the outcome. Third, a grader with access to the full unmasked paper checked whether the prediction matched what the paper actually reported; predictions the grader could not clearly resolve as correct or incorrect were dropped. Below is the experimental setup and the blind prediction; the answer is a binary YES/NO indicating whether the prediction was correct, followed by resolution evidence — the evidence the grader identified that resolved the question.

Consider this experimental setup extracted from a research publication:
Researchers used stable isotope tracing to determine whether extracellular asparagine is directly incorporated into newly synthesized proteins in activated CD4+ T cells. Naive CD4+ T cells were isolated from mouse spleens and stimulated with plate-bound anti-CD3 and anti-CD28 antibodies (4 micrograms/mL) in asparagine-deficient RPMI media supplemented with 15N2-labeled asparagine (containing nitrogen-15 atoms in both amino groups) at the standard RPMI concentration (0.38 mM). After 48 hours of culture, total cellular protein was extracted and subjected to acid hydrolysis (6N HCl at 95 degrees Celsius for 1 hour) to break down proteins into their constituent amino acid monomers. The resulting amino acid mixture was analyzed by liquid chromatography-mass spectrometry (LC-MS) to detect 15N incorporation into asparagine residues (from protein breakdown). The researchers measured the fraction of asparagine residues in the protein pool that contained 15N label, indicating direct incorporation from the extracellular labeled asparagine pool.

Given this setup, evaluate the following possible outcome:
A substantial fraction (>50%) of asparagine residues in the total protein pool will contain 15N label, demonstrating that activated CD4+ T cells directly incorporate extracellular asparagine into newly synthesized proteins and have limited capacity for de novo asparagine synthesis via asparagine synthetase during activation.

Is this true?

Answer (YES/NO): YES